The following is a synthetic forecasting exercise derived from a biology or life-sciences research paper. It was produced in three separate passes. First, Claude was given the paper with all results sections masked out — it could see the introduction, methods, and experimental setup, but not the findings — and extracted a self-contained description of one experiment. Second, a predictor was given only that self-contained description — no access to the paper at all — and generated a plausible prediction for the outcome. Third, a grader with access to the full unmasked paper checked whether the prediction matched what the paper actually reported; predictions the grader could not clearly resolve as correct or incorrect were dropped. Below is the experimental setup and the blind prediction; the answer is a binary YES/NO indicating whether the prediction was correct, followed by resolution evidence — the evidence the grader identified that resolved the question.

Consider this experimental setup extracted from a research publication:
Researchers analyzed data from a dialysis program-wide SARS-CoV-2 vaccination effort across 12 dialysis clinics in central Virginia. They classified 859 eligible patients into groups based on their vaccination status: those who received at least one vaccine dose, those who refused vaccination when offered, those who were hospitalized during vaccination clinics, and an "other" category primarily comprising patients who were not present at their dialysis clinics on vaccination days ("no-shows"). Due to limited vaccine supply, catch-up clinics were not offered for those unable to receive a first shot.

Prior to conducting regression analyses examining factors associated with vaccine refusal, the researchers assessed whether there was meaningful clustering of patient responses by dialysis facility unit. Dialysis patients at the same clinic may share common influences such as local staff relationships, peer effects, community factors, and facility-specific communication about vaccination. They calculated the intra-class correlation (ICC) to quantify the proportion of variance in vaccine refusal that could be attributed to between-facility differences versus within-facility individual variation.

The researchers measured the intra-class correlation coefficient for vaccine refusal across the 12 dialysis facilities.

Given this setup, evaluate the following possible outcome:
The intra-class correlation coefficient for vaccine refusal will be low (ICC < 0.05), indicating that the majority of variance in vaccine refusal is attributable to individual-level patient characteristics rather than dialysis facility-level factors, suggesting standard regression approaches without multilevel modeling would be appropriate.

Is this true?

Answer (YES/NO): NO